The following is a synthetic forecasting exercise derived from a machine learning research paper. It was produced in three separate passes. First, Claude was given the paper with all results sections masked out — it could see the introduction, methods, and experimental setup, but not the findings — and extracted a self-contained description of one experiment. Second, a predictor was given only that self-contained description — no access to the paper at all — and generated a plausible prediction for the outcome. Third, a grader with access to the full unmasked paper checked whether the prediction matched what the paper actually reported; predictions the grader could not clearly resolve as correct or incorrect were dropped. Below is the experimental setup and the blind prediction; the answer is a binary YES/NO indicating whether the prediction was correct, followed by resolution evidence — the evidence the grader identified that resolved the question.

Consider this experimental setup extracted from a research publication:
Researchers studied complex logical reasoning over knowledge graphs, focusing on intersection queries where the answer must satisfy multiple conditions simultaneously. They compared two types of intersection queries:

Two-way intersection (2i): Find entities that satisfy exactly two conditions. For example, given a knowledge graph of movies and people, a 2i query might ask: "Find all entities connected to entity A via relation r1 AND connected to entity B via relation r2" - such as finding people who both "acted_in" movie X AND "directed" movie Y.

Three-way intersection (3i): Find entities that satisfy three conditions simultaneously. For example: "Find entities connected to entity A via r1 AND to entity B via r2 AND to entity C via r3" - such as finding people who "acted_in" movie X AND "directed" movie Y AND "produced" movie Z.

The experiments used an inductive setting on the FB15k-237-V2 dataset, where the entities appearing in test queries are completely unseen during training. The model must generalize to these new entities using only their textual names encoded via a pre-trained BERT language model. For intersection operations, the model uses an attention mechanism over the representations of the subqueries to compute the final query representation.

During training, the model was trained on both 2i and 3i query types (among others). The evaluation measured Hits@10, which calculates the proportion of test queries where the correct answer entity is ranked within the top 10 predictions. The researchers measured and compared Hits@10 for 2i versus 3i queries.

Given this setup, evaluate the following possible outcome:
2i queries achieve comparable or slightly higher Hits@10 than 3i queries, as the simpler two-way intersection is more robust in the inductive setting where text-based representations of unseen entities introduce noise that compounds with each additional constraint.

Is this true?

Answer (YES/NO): NO